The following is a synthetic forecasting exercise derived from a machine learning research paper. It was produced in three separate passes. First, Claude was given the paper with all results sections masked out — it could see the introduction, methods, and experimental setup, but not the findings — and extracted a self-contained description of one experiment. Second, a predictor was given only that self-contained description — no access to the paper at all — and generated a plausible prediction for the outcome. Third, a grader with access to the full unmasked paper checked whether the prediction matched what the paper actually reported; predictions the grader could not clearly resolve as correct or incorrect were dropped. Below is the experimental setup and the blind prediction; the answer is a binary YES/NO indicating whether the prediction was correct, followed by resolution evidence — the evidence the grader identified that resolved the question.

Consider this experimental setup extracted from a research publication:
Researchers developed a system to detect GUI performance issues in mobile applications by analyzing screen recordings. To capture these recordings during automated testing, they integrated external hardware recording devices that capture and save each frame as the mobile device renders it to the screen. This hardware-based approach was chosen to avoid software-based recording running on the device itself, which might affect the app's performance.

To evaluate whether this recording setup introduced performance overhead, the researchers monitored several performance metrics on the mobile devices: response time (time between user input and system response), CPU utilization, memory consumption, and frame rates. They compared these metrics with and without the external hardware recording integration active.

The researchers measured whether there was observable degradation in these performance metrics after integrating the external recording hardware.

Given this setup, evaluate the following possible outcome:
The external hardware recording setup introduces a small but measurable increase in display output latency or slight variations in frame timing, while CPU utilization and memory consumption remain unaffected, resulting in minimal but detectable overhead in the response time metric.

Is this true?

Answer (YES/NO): NO